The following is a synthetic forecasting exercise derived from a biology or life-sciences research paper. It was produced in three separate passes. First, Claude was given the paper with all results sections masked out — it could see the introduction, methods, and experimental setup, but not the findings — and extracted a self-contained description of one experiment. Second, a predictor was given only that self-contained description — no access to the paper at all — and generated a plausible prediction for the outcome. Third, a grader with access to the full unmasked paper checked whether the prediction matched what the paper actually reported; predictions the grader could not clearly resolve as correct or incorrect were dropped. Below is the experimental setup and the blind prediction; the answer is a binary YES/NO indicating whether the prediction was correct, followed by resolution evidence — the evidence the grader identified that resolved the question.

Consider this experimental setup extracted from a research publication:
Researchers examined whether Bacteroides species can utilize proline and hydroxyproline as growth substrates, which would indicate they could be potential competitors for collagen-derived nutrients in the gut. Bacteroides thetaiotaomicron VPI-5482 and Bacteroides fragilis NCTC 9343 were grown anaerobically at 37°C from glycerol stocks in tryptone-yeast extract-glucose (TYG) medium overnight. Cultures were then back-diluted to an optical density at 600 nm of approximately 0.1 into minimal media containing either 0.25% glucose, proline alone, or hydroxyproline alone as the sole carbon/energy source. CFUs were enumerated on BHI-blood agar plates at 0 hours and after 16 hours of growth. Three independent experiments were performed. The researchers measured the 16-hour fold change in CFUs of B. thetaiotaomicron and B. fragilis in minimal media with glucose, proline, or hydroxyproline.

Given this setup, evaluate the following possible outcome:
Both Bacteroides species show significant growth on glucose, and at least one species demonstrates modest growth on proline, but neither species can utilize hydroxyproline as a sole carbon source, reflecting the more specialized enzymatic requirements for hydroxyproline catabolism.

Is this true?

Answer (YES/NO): NO